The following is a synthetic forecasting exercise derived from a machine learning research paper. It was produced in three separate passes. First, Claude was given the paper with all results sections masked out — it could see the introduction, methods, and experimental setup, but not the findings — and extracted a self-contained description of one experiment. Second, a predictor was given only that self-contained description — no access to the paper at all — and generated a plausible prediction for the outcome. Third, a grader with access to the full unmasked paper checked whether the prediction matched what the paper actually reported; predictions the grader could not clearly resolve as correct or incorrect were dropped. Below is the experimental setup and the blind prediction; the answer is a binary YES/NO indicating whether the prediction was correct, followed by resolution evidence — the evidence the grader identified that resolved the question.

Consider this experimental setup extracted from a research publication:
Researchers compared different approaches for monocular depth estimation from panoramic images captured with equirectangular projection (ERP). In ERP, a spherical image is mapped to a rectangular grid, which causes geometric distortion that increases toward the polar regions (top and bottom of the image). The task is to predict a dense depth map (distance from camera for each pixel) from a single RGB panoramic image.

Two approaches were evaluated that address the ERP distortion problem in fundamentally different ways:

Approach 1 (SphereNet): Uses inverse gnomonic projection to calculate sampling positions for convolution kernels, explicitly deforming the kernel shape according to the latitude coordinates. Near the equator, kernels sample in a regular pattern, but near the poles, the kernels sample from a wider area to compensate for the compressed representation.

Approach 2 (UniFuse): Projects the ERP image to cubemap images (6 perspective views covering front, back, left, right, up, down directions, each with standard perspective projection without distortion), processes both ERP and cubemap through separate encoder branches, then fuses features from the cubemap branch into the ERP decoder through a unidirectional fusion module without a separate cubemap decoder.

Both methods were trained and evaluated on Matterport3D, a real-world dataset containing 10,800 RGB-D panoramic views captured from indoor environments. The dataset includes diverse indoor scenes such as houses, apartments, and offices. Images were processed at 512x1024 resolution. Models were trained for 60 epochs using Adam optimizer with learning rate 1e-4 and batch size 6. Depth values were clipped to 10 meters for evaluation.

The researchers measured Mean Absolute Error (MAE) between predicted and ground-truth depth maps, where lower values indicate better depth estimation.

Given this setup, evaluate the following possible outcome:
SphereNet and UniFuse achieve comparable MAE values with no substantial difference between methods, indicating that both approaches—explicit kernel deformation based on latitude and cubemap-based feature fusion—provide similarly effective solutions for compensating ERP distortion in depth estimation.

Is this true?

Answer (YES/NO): NO